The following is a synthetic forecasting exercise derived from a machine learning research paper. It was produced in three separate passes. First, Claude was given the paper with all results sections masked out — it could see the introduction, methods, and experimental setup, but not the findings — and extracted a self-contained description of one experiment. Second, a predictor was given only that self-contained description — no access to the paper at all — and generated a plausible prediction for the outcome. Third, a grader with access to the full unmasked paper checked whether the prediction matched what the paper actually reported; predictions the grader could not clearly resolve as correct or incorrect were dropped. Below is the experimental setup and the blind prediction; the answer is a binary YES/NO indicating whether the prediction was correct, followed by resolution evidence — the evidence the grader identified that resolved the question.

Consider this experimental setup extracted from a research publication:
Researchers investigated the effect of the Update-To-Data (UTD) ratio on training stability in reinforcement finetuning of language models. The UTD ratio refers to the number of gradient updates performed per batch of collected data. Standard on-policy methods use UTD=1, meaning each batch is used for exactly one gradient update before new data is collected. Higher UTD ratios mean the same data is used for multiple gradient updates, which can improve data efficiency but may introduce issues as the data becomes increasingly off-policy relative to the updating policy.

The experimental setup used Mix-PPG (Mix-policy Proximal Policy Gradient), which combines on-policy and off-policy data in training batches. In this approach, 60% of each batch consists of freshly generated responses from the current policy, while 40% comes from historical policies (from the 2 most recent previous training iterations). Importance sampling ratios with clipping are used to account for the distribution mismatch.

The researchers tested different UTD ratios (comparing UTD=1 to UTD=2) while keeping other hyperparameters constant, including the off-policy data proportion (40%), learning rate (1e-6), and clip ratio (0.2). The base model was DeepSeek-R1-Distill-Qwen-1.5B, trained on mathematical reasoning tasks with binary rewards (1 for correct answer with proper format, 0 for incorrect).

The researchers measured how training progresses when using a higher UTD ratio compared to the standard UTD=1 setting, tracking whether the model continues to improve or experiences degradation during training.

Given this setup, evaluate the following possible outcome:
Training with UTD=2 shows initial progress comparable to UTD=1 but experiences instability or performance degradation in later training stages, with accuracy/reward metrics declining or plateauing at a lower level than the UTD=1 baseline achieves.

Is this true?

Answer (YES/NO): YES